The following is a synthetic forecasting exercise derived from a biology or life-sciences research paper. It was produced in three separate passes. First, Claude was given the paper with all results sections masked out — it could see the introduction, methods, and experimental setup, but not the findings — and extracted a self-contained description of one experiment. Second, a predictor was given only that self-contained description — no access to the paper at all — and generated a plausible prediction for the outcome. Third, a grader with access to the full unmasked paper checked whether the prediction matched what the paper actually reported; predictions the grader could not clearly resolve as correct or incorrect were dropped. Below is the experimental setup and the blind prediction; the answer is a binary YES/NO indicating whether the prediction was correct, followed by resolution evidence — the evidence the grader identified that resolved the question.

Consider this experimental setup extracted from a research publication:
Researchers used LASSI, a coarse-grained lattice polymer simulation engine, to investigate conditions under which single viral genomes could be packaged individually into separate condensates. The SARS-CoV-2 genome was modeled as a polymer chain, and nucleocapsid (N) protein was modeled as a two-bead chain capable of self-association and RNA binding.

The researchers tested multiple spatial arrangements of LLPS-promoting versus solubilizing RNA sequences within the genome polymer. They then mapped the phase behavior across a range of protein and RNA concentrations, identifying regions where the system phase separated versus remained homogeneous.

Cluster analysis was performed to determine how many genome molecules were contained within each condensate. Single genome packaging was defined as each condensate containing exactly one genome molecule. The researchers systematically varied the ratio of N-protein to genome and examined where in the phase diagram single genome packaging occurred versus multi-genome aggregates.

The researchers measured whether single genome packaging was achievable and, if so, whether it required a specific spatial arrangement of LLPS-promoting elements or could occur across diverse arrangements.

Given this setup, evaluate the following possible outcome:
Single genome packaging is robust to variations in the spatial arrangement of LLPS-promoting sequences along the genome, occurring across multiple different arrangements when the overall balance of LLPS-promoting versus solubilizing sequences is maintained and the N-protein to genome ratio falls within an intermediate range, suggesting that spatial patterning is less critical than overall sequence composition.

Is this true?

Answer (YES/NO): NO